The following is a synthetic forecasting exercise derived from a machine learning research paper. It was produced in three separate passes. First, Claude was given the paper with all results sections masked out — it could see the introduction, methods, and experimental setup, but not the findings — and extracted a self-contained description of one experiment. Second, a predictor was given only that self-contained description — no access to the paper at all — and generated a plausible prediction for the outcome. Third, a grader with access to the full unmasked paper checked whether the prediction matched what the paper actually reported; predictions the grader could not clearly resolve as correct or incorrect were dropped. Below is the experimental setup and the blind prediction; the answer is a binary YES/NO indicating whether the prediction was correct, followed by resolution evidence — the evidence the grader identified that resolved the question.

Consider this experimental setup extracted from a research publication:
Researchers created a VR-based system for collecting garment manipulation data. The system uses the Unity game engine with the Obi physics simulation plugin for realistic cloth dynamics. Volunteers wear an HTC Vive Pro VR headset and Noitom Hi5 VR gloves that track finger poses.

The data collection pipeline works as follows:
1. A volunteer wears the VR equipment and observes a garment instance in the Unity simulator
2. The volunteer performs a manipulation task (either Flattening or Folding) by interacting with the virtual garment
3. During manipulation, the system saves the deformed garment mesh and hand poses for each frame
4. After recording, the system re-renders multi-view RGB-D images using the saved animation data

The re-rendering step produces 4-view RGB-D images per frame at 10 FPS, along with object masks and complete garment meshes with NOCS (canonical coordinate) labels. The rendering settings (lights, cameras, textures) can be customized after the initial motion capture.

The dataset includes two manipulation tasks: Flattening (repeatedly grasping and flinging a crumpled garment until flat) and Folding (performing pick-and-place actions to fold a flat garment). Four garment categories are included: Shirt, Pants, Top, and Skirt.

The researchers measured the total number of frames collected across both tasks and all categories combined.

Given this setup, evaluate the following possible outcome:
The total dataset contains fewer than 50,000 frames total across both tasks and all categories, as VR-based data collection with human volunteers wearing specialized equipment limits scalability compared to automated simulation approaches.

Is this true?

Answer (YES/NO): NO